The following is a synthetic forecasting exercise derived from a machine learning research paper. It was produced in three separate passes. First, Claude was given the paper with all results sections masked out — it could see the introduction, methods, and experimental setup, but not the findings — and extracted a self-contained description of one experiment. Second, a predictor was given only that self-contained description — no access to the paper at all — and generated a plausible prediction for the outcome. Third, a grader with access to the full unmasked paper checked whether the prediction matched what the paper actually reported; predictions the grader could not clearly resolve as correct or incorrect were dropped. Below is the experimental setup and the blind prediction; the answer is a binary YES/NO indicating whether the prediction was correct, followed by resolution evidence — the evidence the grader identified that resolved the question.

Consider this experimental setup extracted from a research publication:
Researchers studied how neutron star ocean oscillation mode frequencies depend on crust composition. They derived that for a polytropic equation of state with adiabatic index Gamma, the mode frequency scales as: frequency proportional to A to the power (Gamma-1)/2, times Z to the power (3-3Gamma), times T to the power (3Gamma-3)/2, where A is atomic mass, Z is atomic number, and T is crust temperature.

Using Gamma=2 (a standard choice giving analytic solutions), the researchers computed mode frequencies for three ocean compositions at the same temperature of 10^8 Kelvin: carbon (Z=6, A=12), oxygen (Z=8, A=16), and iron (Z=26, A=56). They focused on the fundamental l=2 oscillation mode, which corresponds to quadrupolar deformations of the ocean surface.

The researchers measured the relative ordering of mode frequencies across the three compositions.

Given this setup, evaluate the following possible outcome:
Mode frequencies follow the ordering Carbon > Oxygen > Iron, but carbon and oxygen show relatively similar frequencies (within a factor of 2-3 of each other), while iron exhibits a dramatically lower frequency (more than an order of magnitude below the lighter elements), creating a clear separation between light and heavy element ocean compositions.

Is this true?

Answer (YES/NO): NO